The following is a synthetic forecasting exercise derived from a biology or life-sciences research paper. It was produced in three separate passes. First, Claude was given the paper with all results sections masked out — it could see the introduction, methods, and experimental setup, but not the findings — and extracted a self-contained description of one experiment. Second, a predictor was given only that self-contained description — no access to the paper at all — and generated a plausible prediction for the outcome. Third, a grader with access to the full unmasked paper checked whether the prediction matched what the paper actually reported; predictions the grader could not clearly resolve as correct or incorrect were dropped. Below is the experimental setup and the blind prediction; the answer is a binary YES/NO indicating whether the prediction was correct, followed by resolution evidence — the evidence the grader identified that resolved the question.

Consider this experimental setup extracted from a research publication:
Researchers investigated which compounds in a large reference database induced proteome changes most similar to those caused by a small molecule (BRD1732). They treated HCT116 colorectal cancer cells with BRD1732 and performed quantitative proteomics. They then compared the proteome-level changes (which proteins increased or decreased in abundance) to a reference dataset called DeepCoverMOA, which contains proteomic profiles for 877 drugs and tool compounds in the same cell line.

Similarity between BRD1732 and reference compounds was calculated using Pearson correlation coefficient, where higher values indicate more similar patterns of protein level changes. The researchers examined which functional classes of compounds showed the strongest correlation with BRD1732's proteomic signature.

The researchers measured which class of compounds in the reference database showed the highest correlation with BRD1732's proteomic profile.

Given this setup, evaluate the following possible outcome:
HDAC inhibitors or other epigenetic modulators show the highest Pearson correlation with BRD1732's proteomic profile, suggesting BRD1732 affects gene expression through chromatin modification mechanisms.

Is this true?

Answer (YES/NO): NO